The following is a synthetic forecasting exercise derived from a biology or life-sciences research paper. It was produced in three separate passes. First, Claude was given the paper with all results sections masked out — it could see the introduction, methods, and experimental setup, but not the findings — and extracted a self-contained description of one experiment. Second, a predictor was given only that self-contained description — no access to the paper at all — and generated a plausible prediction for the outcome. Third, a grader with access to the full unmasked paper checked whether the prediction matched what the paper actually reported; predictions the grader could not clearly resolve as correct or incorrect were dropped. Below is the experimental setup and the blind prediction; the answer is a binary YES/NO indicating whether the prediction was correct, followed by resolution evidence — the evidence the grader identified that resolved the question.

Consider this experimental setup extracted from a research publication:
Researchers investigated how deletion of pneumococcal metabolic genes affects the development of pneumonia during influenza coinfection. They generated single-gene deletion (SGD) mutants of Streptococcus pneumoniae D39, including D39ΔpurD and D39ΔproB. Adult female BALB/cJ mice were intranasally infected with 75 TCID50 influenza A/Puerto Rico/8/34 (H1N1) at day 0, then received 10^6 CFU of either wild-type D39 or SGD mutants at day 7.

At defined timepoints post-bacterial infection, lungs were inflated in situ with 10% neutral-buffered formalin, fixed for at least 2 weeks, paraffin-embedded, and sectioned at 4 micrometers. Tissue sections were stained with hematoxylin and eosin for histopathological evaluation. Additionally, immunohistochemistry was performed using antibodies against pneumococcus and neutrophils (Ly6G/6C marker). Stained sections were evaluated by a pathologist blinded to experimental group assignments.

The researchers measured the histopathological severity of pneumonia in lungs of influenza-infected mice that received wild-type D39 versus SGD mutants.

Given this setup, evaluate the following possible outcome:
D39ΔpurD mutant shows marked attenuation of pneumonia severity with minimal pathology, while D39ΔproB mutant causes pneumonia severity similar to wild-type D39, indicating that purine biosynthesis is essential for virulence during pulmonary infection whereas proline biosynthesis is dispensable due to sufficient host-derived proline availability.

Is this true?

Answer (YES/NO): NO